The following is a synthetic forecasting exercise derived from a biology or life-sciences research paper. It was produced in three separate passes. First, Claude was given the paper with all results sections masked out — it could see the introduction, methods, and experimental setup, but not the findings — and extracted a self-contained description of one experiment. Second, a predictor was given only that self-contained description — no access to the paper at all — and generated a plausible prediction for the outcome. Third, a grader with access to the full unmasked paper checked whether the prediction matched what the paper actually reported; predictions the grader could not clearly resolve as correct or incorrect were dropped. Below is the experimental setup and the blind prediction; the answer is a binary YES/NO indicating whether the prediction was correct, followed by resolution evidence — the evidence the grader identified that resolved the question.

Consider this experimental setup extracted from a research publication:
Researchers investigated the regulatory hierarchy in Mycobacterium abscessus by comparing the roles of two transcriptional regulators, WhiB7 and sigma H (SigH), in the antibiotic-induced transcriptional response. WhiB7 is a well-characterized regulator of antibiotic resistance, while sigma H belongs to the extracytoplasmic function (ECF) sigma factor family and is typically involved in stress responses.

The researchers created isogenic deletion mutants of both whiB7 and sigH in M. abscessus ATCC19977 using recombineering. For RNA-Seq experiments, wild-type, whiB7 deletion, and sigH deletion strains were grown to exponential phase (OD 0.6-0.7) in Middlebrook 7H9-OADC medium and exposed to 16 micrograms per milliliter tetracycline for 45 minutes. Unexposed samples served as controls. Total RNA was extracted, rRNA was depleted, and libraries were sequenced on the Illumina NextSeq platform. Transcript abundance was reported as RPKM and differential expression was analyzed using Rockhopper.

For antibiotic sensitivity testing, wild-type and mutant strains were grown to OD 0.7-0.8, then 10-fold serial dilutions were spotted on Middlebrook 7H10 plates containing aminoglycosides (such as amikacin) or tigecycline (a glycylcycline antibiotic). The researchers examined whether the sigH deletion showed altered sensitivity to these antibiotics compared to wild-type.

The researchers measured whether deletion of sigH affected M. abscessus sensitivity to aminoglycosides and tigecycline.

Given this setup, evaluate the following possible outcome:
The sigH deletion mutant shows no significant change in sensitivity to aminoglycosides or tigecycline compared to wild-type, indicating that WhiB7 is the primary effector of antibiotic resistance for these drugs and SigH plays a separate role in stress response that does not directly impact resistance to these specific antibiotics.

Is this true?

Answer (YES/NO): NO